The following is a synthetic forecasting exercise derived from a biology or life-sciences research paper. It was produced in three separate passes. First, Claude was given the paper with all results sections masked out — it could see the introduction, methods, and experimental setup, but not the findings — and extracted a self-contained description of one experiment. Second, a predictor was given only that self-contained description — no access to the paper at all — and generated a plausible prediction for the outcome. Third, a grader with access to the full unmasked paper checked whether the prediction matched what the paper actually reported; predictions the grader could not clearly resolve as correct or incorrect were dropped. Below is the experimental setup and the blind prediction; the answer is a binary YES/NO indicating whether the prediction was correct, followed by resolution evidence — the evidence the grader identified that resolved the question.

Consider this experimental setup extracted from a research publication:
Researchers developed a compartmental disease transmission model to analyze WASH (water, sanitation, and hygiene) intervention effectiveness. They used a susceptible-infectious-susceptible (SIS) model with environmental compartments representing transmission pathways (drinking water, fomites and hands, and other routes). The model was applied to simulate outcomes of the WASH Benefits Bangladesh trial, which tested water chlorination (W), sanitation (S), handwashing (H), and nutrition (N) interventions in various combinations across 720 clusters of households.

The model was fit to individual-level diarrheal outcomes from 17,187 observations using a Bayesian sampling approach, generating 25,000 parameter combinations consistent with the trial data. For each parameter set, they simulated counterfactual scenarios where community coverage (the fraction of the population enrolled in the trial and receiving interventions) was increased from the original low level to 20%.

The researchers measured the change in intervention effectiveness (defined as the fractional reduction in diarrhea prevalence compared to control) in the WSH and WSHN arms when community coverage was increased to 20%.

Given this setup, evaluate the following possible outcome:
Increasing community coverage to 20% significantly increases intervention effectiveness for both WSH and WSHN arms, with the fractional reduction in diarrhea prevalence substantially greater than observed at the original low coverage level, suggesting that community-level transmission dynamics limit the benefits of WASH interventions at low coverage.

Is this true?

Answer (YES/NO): YES